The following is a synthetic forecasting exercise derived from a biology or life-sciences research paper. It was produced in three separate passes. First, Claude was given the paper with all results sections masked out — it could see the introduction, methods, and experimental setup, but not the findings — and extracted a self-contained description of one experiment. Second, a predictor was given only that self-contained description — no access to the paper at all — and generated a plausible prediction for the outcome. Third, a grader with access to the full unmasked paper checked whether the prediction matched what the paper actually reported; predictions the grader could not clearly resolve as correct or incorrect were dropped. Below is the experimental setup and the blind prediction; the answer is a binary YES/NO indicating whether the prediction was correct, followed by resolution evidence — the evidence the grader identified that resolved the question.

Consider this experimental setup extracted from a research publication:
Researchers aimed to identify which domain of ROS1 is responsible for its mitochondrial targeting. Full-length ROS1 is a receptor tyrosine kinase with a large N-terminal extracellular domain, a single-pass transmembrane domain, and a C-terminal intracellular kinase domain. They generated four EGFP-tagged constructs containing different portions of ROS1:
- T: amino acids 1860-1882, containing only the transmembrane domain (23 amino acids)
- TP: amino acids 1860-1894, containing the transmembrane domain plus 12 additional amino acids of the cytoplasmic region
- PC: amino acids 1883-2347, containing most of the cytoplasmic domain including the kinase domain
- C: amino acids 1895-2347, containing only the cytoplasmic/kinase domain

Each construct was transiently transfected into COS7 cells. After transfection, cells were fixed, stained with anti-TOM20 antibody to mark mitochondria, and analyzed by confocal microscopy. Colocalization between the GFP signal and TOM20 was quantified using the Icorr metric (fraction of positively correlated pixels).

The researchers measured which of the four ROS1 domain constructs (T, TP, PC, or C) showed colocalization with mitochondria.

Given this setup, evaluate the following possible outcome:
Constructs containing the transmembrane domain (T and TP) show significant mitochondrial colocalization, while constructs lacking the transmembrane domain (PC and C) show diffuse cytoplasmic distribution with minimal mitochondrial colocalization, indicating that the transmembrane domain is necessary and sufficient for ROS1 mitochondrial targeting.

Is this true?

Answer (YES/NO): NO